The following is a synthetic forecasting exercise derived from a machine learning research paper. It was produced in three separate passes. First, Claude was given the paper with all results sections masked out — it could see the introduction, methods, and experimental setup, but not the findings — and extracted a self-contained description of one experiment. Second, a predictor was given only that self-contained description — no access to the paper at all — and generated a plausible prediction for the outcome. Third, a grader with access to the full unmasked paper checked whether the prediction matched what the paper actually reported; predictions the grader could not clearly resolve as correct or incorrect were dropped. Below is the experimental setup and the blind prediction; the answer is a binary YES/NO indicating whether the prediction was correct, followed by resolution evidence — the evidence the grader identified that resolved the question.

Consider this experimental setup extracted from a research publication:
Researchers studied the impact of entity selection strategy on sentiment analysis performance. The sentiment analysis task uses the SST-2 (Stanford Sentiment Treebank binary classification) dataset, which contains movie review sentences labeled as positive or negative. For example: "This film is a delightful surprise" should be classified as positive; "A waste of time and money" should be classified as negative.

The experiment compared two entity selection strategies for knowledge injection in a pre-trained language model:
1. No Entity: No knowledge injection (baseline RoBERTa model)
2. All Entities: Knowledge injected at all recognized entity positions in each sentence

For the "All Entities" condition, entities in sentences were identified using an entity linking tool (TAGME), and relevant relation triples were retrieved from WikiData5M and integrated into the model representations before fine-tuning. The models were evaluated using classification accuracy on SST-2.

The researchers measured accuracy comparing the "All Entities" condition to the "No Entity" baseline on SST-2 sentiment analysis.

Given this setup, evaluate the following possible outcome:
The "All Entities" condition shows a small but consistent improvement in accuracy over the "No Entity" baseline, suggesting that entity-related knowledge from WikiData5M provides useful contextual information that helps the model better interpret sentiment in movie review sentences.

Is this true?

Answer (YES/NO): NO